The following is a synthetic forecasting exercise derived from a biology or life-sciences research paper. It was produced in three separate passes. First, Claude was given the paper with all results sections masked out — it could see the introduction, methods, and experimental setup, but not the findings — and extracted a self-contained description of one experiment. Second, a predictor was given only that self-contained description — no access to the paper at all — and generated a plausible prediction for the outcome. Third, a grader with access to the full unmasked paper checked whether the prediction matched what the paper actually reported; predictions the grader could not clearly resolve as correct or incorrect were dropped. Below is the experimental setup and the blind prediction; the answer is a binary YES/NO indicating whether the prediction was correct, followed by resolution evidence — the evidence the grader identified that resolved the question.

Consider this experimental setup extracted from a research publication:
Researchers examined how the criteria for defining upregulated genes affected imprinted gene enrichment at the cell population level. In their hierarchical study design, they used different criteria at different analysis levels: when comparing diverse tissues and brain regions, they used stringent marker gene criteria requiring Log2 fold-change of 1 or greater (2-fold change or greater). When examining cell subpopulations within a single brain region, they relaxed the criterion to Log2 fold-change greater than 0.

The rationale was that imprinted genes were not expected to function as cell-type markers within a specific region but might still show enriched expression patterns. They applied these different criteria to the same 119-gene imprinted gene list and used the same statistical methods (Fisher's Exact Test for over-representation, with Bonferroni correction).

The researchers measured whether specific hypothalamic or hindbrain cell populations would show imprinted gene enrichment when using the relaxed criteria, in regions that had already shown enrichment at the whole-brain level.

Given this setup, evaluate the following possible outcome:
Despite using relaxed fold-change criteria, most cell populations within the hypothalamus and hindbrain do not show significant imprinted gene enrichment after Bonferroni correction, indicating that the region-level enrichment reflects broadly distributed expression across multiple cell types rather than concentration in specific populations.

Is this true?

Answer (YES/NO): NO